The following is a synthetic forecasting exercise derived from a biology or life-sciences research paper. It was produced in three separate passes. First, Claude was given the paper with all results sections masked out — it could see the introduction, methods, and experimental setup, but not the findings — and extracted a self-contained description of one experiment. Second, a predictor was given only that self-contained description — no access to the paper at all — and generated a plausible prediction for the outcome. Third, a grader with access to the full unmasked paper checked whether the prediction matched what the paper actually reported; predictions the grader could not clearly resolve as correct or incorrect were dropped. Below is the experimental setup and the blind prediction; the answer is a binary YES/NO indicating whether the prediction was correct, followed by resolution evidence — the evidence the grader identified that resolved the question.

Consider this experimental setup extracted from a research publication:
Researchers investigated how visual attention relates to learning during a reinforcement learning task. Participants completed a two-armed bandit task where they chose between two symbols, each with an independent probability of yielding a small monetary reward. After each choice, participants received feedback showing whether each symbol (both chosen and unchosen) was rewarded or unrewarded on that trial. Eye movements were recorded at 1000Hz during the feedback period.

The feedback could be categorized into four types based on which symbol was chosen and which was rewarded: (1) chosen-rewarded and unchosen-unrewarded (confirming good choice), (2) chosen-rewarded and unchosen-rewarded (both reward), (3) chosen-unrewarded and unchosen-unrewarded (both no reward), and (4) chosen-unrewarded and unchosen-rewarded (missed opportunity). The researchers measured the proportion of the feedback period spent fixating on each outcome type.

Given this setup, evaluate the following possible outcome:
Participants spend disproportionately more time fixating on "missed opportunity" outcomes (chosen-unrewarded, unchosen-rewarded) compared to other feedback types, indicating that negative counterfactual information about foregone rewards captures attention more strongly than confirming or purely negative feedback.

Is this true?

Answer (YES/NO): YES